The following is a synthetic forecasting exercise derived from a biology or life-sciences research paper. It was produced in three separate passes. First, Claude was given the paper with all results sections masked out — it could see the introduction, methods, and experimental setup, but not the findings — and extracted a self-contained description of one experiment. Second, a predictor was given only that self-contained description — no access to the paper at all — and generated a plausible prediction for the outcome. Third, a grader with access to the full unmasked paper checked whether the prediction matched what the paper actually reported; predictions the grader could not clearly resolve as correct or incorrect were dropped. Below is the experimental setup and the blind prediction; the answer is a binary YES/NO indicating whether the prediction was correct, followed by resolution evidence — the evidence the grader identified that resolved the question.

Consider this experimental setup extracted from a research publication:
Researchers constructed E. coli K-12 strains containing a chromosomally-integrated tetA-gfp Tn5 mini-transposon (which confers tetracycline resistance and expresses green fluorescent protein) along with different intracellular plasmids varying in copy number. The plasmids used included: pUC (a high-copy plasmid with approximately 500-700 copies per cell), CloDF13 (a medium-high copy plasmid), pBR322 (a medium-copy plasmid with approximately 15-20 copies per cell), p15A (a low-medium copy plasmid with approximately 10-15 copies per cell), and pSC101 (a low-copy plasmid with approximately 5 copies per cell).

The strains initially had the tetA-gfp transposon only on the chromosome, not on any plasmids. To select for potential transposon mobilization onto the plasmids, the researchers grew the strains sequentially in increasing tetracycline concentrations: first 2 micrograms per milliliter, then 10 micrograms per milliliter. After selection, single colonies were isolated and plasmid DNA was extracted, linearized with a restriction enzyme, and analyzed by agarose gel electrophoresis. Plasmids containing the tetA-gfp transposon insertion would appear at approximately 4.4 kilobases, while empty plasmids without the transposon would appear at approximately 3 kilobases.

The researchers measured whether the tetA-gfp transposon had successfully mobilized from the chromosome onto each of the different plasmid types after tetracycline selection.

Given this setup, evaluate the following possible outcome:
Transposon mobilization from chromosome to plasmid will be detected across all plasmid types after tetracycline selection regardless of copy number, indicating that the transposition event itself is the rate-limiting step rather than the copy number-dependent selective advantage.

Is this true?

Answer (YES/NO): NO